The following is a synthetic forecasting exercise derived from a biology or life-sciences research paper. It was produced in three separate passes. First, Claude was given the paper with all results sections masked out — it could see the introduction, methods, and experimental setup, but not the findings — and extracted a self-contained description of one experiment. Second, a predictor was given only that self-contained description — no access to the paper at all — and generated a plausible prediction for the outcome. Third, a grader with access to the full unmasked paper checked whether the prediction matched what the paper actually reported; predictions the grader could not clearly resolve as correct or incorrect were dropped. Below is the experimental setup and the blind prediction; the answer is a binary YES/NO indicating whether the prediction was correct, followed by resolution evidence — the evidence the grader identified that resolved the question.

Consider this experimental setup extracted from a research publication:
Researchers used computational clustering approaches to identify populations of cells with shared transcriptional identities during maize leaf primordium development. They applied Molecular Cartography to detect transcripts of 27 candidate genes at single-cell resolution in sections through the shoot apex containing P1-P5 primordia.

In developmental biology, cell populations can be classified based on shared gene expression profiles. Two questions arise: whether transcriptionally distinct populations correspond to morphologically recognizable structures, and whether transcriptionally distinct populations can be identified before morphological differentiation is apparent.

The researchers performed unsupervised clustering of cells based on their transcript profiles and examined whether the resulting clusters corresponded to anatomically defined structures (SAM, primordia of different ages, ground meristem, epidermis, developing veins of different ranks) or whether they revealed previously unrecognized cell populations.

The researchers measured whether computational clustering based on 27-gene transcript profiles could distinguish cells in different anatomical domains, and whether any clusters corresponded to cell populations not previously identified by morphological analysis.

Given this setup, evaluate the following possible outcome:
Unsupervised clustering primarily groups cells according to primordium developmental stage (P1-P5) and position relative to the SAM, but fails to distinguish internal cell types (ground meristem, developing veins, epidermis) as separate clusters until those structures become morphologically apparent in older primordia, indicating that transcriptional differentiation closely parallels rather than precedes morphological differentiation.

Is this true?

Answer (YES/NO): NO